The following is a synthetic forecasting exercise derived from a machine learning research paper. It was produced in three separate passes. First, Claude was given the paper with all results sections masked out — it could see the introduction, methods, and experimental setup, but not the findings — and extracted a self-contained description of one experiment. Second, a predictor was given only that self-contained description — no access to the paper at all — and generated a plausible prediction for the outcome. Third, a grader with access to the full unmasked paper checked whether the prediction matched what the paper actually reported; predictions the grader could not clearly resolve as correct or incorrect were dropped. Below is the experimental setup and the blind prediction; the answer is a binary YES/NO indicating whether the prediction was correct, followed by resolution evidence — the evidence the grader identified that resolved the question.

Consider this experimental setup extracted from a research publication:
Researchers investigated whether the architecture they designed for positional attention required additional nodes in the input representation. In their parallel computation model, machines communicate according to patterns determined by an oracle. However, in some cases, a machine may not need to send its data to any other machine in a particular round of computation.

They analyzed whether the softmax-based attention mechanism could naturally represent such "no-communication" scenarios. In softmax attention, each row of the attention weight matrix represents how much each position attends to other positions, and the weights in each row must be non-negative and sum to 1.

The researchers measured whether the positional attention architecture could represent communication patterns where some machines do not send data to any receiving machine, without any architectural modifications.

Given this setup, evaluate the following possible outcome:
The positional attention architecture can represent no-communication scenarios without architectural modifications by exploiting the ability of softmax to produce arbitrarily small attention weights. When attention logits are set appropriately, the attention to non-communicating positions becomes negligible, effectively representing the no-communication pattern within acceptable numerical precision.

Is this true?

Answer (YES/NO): NO